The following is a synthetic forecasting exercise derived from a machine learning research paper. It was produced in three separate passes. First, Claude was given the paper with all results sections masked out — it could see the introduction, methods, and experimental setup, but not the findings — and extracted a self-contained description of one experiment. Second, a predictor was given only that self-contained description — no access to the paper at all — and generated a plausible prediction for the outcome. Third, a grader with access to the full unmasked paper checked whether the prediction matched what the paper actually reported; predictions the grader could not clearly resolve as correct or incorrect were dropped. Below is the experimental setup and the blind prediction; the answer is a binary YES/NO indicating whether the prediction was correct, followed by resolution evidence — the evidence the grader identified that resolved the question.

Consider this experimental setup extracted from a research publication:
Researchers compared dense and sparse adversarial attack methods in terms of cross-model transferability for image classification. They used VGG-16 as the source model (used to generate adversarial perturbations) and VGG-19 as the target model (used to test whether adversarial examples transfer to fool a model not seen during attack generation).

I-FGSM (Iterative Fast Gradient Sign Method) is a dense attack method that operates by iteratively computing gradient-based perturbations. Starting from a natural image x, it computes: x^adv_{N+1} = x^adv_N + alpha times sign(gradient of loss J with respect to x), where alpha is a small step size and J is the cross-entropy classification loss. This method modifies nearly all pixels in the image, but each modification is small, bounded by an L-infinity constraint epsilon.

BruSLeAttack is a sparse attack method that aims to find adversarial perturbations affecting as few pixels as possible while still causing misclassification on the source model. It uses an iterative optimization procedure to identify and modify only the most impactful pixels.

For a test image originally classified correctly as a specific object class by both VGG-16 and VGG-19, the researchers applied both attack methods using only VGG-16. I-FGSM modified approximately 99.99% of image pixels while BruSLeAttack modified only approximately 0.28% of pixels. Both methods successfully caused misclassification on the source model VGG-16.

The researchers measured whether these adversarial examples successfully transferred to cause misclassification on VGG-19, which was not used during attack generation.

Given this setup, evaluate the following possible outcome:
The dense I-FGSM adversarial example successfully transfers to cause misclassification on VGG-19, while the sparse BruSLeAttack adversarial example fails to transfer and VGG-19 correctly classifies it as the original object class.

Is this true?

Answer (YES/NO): YES